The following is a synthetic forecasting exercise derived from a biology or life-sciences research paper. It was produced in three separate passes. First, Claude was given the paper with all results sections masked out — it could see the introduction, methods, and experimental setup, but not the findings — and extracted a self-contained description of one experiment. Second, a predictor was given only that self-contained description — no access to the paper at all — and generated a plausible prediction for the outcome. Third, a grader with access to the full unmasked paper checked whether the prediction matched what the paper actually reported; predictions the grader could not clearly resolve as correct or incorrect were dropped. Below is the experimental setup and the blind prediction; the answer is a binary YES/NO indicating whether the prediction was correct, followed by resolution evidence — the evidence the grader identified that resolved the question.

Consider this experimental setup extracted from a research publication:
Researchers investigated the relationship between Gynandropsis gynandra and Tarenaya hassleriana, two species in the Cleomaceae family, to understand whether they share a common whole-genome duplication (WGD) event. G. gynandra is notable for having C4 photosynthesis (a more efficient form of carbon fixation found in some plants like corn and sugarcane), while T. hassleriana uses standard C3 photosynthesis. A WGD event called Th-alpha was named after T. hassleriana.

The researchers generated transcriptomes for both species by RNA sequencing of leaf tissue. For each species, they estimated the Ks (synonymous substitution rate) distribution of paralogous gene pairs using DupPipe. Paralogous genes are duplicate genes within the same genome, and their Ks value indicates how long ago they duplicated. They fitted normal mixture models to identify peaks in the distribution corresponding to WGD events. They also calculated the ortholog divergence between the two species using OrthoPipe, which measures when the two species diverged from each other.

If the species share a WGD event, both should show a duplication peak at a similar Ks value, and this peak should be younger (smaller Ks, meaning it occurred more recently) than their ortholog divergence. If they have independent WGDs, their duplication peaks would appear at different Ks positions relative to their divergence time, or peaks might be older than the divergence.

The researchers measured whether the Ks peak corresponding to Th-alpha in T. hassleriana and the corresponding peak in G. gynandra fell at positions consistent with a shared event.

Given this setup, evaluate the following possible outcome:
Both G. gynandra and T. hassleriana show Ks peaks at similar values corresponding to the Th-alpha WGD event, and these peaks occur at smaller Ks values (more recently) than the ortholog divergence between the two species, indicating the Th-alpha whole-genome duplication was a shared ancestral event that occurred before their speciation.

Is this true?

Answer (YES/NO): NO